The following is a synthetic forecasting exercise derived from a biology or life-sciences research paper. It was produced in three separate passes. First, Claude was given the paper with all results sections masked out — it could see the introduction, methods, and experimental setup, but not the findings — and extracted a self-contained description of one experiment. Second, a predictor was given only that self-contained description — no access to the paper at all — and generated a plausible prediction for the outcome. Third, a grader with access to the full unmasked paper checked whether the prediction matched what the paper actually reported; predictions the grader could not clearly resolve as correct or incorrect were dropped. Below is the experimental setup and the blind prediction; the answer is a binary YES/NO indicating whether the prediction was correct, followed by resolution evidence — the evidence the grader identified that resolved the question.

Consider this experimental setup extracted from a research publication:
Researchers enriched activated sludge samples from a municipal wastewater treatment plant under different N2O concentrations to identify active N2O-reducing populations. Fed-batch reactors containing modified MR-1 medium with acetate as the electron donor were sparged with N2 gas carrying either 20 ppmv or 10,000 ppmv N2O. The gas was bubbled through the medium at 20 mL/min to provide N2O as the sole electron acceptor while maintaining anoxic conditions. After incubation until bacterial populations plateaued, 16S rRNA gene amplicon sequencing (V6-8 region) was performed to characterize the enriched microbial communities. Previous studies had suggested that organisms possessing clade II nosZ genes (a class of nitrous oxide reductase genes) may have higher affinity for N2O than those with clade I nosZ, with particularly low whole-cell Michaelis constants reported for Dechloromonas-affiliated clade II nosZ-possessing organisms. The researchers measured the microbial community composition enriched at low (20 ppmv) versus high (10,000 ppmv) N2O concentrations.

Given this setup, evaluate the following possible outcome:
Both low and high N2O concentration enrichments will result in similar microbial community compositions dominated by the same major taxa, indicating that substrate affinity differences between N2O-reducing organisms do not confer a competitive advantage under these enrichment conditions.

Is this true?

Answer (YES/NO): NO